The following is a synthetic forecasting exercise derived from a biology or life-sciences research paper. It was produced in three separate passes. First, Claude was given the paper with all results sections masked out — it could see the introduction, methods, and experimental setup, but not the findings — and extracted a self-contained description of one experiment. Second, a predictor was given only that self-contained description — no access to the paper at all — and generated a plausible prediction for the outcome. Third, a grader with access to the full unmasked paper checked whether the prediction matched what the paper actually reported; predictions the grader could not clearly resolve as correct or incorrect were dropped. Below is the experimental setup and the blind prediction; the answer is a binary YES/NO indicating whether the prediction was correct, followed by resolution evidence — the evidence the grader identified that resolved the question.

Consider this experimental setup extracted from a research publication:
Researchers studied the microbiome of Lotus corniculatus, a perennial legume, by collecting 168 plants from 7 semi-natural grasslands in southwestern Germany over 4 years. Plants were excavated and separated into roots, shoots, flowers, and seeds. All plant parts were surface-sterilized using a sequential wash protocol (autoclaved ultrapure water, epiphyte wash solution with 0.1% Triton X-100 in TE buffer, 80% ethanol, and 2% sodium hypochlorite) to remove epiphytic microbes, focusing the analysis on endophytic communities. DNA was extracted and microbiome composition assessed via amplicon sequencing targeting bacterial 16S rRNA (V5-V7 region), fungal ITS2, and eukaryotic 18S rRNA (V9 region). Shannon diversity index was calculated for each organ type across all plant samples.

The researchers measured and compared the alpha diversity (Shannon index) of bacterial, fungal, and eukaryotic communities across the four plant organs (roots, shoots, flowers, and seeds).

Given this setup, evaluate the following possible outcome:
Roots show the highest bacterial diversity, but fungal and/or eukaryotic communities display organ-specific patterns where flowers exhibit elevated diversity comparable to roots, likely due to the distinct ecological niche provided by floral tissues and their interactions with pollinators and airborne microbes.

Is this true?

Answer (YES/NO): NO